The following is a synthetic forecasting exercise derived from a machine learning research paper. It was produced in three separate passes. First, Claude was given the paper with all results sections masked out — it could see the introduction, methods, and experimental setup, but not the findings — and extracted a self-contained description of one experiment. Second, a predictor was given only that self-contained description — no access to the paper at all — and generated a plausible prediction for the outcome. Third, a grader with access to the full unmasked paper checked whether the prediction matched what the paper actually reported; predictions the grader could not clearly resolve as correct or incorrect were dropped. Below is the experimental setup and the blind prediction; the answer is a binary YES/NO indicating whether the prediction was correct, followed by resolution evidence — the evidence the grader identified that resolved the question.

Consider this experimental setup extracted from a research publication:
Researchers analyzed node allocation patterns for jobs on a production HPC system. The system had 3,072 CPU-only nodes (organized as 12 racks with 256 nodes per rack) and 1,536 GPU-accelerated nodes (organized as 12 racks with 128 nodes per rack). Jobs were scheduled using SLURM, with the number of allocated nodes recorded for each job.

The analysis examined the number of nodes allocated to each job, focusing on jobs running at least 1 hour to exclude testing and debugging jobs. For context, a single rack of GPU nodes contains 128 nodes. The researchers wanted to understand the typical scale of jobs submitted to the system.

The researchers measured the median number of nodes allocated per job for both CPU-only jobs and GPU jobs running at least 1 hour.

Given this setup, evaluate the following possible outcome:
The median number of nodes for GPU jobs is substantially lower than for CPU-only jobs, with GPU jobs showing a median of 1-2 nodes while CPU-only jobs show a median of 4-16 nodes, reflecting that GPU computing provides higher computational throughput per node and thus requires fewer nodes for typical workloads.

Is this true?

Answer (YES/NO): NO